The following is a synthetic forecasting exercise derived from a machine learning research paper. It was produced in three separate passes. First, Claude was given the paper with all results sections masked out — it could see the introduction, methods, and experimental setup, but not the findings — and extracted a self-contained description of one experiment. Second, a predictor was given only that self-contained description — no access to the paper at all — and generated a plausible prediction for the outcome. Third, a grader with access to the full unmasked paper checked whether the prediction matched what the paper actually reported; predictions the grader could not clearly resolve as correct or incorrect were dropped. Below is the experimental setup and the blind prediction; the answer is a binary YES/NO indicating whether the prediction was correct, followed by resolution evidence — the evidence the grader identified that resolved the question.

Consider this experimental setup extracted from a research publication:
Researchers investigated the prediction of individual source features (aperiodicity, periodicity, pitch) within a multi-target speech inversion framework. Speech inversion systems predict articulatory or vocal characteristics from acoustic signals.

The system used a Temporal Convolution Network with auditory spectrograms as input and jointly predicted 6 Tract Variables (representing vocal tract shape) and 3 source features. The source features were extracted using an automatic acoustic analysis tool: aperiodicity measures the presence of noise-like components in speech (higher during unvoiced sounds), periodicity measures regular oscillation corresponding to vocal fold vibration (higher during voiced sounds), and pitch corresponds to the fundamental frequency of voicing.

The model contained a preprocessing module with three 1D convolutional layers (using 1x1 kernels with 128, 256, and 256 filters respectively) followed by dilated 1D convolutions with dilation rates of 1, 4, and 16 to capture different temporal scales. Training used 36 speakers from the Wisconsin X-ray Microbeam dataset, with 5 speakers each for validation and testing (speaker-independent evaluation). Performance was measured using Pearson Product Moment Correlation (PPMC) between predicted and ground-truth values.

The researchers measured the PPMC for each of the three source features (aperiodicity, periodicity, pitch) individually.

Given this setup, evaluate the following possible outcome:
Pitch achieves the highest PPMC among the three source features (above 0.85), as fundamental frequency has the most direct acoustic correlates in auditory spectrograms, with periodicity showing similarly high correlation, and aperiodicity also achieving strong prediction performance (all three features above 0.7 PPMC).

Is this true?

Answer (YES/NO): NO